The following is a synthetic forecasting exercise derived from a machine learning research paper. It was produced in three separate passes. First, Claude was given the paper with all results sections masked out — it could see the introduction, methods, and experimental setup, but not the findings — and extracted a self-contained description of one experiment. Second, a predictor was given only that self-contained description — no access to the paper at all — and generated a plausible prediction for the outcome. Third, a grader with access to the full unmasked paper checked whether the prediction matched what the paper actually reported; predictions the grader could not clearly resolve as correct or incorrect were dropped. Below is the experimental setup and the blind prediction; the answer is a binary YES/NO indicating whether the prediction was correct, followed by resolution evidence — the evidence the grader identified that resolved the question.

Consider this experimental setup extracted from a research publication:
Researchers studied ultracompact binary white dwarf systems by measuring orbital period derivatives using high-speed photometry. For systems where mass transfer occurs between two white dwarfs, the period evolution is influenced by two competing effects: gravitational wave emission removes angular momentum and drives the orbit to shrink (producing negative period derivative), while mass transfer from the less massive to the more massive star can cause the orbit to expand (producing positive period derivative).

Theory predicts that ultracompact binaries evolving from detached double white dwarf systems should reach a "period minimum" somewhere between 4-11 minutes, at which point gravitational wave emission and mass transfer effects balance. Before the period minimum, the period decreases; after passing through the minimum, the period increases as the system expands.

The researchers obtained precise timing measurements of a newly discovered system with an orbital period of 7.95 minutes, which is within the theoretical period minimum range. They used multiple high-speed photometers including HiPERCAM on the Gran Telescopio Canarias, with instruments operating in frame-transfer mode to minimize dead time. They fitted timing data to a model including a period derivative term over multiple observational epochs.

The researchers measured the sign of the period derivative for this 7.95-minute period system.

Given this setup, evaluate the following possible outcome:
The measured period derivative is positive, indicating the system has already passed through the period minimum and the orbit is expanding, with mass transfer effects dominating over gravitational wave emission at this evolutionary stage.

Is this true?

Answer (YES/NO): NO